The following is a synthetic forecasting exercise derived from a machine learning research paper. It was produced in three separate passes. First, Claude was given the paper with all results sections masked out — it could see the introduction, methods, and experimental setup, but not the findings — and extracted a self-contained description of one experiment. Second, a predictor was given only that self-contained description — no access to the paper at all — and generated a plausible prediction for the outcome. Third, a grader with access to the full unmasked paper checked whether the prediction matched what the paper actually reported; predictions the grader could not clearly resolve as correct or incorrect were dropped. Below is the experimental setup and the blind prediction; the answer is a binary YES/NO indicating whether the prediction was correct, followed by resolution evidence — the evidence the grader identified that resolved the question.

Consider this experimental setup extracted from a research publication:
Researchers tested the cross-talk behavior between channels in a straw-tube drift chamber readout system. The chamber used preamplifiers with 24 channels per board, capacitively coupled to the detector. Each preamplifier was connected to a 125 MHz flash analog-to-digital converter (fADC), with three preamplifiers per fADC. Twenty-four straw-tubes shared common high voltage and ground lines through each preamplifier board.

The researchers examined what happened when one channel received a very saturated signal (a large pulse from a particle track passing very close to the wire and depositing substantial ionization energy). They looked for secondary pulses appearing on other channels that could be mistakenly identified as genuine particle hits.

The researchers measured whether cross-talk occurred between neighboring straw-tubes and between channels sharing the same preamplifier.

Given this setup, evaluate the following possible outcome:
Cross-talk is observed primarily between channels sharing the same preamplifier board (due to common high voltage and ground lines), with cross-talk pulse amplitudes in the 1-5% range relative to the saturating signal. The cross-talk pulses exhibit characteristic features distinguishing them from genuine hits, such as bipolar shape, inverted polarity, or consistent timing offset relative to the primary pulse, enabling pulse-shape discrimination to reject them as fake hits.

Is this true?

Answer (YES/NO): NO